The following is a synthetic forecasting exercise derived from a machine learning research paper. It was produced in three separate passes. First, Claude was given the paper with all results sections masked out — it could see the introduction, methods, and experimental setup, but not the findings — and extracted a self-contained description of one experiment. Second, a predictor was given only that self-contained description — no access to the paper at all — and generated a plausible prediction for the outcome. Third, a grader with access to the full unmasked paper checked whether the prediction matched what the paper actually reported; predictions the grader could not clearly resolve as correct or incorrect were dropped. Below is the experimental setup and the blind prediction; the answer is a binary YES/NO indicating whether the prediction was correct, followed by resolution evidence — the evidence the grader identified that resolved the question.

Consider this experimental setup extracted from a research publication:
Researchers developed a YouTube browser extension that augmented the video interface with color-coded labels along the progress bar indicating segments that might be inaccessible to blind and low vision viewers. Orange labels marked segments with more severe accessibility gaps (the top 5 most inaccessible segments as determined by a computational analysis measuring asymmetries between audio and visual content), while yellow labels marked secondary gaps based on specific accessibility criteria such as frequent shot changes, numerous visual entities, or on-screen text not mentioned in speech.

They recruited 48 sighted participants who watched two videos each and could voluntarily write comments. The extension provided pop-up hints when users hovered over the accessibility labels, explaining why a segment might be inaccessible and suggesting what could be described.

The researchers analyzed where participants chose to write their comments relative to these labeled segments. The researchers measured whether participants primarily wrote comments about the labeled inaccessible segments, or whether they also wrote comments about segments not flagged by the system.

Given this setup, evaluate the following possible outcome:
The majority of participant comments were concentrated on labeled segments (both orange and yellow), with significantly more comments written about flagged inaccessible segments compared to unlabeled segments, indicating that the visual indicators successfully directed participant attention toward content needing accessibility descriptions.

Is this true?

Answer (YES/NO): YES